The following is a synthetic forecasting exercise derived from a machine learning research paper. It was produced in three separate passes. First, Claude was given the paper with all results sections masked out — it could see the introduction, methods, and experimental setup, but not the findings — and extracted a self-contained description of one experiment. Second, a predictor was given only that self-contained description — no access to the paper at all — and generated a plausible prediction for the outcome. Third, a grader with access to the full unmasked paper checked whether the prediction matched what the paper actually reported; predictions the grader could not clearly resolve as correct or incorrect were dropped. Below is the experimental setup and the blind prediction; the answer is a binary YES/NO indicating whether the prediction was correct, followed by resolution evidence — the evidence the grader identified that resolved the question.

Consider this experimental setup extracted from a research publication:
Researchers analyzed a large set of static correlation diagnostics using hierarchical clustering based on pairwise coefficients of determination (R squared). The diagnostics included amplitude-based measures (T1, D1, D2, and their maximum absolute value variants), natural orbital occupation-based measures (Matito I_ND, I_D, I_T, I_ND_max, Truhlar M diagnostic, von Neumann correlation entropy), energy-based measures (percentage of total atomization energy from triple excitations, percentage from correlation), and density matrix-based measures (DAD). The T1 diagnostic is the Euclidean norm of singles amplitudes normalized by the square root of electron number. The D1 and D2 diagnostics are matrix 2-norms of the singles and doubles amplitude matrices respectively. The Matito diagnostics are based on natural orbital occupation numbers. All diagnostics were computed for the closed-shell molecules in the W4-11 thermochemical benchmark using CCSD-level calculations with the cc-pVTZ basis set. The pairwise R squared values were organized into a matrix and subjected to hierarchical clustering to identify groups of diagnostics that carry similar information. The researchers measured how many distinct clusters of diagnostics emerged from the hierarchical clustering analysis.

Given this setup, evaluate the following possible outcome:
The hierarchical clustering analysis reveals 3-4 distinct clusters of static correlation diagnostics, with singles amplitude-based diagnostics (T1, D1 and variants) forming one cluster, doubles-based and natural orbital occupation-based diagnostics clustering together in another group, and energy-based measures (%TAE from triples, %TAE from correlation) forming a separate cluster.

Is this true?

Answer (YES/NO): NO